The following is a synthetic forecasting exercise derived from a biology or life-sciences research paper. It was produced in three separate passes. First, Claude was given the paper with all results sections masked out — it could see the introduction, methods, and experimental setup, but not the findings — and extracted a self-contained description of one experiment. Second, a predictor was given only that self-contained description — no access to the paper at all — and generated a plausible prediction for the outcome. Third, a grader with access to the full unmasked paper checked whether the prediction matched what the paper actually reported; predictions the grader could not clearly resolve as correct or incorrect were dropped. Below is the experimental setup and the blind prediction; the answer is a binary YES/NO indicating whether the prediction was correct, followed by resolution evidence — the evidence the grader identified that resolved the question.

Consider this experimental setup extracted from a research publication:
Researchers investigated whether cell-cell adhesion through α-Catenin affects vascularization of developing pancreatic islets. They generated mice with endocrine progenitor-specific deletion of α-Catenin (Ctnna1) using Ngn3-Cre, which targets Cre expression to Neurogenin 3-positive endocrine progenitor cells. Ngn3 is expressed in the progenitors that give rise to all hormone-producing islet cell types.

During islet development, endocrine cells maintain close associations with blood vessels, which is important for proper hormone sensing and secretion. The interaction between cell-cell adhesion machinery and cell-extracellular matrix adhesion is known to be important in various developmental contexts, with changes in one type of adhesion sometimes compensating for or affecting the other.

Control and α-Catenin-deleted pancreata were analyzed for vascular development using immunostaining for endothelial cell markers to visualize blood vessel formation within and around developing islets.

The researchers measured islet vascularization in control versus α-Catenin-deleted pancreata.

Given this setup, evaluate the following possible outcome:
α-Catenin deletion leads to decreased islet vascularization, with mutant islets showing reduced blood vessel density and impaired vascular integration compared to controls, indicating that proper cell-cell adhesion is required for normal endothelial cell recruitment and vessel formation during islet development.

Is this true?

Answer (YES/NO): NO